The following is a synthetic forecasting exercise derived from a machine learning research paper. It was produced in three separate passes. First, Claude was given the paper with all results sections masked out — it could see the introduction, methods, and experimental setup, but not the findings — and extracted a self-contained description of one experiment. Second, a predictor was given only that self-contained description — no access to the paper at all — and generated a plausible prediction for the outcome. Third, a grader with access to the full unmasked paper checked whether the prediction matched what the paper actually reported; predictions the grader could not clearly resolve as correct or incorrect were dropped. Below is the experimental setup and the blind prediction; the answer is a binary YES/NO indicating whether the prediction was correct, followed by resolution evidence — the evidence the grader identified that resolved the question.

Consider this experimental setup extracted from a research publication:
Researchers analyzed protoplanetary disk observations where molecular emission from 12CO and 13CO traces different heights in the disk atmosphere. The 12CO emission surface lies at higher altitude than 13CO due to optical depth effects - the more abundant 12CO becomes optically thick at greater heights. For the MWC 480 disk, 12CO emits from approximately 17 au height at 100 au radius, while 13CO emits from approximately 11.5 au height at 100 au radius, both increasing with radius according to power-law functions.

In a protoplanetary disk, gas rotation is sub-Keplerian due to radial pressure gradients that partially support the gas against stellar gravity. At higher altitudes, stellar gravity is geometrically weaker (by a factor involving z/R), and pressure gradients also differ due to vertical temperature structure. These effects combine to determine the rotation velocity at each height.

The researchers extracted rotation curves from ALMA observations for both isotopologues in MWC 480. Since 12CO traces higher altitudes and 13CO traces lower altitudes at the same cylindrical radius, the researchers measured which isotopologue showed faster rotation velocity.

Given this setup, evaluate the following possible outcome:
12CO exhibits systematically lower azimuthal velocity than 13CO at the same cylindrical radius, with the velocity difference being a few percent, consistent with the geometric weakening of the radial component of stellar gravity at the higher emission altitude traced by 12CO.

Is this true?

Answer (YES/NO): YES